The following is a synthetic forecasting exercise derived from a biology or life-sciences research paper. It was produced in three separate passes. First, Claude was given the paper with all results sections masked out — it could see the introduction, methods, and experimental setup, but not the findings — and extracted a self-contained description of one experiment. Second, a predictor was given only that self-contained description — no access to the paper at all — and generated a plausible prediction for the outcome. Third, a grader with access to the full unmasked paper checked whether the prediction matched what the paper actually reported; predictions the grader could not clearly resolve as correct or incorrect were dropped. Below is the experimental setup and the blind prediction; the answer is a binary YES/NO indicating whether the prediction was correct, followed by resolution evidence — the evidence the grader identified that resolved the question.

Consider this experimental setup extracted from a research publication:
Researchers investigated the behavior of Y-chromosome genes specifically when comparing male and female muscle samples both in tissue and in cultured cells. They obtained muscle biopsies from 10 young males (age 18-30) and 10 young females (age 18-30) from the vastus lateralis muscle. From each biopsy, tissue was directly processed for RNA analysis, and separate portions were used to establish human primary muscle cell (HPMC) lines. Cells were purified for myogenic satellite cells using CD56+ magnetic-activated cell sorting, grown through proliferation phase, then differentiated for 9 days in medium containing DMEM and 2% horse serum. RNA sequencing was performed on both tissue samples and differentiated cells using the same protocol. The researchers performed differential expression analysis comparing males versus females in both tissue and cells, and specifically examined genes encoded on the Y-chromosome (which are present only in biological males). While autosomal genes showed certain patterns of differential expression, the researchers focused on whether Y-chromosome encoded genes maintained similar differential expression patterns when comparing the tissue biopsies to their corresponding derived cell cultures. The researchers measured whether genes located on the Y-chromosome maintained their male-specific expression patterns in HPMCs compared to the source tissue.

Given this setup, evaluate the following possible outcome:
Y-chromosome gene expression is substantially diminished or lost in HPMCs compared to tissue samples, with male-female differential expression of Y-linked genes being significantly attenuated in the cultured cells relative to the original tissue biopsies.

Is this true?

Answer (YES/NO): NO